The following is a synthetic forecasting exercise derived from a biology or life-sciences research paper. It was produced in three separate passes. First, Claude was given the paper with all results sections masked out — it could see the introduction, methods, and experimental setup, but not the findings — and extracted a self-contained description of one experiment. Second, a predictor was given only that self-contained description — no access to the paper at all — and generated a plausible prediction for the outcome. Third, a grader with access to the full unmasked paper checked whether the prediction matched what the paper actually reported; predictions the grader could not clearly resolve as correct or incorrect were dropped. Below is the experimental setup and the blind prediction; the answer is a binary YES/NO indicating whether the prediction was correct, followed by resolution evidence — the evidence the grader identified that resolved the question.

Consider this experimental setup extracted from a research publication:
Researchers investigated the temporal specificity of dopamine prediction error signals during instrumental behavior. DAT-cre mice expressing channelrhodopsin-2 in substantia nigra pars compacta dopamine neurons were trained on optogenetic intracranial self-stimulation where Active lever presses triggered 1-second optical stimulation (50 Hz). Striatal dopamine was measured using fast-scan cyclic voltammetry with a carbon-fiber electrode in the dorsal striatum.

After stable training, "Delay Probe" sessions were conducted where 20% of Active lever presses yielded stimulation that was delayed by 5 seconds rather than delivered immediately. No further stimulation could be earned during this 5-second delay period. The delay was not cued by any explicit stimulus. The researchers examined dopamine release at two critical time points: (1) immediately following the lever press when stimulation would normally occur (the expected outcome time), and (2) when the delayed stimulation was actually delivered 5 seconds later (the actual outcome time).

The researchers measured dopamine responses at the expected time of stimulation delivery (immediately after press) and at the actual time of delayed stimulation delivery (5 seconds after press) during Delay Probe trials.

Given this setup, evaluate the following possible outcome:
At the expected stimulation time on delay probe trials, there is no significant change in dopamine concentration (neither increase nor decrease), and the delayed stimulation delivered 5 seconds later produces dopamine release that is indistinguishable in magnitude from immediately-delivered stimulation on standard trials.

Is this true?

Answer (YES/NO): NO